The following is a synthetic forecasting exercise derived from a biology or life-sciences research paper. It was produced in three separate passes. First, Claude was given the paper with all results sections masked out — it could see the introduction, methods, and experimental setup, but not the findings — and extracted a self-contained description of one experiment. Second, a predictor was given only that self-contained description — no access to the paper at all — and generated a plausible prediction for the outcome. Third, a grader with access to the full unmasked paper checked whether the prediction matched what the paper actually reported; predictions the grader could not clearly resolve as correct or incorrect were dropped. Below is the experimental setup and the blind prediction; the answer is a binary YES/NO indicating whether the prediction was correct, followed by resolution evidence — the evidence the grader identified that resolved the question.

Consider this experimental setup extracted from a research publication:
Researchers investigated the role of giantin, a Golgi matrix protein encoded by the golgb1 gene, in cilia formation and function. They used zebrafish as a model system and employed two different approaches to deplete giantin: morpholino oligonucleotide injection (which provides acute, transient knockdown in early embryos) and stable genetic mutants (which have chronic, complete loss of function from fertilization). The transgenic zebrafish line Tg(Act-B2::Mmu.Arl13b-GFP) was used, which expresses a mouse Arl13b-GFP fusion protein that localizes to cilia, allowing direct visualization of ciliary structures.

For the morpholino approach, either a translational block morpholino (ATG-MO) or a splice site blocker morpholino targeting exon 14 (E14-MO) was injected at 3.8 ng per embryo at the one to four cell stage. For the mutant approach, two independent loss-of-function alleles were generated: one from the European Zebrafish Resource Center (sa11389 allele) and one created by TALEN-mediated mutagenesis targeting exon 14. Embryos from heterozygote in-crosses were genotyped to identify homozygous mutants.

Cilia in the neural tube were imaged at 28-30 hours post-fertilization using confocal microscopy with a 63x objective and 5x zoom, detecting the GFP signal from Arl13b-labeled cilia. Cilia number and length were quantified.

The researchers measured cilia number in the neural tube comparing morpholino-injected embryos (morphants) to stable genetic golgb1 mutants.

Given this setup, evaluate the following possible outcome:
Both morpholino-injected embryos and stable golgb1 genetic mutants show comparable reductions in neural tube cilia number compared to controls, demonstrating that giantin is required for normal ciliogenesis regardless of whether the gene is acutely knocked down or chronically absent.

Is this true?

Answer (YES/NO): NO